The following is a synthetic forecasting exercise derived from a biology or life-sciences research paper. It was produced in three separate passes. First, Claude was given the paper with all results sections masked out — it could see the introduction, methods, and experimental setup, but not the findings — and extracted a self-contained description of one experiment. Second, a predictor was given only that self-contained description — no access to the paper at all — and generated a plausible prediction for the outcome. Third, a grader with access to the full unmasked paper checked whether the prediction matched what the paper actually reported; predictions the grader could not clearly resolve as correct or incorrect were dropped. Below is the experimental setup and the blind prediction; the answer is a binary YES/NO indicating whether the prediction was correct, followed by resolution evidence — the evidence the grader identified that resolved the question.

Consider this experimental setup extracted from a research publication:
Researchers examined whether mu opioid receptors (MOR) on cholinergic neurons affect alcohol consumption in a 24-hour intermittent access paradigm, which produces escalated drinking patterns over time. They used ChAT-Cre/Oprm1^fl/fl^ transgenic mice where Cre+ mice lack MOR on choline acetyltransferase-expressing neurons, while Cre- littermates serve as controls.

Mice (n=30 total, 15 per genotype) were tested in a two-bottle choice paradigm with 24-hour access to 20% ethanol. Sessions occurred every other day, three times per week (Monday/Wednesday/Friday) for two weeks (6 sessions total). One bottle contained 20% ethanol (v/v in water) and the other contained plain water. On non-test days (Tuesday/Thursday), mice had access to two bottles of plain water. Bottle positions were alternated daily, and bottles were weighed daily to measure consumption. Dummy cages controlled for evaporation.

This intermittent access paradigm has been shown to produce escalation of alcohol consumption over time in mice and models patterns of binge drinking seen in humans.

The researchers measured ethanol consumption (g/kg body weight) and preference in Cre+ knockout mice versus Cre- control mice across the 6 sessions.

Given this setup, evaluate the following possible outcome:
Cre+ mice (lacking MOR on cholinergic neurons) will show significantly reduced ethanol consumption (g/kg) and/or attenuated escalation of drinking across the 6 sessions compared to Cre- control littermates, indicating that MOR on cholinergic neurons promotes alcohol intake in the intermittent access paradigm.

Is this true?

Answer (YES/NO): NO